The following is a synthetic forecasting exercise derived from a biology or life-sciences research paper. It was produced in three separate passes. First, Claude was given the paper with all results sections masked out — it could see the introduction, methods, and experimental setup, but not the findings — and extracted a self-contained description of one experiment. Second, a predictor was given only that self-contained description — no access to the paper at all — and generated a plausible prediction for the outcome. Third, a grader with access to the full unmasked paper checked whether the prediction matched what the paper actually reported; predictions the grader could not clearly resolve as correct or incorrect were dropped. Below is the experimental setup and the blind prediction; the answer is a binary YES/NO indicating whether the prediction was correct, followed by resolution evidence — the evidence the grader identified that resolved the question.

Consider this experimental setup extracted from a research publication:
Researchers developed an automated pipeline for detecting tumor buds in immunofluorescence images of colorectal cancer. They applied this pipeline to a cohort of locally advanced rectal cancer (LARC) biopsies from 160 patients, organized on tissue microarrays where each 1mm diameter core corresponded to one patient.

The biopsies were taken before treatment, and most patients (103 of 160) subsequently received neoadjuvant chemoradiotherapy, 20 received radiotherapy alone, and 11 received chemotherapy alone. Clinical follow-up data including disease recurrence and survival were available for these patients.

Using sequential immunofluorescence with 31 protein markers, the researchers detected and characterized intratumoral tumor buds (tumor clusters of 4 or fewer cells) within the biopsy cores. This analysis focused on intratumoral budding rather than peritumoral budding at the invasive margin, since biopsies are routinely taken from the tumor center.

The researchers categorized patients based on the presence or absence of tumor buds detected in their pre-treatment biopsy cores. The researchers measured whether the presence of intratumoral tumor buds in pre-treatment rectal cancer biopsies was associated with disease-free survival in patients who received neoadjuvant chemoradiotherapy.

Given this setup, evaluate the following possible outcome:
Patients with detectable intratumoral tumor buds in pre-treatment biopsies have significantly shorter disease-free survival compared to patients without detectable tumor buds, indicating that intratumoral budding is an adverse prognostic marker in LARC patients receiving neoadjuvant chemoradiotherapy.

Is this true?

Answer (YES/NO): NO